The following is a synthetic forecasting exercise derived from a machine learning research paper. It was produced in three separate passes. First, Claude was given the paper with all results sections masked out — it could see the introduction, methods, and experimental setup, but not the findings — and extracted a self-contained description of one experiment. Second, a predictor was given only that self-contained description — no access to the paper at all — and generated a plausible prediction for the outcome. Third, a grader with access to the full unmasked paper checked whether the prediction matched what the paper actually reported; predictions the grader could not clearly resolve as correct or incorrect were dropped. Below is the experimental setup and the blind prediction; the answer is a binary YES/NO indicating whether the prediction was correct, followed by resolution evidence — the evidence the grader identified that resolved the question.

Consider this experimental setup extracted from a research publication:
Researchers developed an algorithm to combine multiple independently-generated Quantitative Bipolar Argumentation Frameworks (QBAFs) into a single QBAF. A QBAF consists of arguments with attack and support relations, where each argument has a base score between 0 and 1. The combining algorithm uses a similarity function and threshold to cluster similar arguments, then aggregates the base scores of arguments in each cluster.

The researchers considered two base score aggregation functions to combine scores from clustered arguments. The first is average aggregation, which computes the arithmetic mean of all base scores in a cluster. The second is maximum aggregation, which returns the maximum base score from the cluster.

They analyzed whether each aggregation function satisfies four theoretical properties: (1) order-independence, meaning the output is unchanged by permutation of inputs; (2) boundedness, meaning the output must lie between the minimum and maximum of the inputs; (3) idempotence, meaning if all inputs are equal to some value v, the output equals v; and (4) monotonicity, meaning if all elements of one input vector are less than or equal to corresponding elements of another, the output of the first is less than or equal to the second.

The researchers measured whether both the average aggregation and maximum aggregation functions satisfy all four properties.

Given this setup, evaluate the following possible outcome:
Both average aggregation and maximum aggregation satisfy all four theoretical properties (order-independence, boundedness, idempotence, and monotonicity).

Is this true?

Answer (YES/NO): YES